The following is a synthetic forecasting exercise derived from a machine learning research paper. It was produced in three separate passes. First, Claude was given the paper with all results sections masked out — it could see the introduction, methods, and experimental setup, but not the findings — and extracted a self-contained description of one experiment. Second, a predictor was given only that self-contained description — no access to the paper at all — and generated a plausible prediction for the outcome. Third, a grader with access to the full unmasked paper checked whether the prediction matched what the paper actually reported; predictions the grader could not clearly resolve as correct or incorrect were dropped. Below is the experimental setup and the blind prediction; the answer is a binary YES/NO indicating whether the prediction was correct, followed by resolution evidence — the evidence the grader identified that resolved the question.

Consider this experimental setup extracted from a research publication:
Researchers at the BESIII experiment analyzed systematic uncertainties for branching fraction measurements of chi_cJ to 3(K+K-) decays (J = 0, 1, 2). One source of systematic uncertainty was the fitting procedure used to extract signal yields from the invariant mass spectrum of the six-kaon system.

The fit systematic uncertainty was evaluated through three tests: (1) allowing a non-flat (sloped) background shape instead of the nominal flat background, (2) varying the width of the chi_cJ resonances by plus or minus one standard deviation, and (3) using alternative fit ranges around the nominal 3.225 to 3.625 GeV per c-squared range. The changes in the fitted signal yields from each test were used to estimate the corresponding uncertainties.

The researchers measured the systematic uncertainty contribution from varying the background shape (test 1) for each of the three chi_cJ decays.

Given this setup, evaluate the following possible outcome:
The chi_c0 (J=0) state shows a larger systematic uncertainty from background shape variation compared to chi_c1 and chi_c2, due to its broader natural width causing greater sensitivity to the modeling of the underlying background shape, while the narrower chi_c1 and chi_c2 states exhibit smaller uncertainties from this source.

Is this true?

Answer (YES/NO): NO